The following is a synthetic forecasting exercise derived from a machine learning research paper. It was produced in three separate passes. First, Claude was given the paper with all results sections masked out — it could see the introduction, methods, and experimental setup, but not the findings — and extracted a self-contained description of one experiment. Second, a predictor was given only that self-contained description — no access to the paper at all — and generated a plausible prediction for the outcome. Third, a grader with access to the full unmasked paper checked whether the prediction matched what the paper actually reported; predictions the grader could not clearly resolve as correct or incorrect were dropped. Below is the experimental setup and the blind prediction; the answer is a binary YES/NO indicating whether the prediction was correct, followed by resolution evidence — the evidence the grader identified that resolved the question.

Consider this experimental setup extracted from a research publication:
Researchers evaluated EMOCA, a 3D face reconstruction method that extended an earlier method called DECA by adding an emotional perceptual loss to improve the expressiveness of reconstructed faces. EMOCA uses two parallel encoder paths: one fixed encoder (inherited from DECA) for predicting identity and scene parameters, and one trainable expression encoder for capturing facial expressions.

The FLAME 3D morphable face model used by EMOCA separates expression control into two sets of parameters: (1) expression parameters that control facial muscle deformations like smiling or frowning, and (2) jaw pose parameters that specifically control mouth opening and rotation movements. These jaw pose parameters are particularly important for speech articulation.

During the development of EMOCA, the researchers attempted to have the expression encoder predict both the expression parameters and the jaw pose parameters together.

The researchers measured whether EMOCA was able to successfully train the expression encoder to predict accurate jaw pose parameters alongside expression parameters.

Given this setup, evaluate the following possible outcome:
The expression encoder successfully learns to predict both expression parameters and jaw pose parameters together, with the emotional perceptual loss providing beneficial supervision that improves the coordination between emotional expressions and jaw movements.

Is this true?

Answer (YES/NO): NO